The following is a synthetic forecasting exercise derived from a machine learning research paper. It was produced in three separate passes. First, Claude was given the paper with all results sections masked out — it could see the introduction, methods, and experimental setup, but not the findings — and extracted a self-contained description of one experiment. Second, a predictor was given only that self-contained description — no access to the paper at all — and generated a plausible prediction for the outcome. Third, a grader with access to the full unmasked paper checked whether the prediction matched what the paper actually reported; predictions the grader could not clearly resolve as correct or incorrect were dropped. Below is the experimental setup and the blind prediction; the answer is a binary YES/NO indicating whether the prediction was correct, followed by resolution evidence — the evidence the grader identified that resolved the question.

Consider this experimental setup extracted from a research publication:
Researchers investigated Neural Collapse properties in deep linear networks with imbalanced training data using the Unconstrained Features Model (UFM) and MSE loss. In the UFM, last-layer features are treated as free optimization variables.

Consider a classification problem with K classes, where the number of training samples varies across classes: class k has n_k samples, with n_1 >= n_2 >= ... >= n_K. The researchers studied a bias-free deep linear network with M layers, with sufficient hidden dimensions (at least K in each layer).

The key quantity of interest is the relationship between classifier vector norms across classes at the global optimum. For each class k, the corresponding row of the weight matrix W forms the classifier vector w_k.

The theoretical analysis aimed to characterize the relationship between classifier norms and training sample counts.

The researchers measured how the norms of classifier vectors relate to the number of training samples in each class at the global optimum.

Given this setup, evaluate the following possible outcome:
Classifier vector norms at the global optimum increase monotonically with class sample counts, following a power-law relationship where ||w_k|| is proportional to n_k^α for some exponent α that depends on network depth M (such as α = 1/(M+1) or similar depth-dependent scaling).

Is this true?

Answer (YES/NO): NO